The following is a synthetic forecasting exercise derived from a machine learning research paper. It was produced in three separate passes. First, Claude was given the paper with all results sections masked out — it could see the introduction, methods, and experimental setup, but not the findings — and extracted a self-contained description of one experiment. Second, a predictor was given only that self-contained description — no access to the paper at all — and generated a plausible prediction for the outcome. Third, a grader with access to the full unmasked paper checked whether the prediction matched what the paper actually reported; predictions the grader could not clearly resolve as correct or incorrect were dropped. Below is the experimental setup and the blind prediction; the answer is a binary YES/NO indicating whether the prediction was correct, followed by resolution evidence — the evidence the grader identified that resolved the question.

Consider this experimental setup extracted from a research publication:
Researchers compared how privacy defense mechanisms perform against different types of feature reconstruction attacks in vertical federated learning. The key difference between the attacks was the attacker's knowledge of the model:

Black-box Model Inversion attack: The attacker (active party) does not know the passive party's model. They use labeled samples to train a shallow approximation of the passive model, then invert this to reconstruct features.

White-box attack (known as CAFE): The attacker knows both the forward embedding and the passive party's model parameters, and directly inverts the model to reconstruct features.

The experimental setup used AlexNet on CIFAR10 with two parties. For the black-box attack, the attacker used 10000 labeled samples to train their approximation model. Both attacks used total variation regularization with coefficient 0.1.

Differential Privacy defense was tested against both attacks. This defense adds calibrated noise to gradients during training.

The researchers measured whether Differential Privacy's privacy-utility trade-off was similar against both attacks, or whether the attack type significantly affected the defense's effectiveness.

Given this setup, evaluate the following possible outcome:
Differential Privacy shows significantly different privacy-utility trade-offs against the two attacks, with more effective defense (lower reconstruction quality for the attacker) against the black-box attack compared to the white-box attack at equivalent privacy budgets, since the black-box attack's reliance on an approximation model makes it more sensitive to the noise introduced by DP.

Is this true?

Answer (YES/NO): NO